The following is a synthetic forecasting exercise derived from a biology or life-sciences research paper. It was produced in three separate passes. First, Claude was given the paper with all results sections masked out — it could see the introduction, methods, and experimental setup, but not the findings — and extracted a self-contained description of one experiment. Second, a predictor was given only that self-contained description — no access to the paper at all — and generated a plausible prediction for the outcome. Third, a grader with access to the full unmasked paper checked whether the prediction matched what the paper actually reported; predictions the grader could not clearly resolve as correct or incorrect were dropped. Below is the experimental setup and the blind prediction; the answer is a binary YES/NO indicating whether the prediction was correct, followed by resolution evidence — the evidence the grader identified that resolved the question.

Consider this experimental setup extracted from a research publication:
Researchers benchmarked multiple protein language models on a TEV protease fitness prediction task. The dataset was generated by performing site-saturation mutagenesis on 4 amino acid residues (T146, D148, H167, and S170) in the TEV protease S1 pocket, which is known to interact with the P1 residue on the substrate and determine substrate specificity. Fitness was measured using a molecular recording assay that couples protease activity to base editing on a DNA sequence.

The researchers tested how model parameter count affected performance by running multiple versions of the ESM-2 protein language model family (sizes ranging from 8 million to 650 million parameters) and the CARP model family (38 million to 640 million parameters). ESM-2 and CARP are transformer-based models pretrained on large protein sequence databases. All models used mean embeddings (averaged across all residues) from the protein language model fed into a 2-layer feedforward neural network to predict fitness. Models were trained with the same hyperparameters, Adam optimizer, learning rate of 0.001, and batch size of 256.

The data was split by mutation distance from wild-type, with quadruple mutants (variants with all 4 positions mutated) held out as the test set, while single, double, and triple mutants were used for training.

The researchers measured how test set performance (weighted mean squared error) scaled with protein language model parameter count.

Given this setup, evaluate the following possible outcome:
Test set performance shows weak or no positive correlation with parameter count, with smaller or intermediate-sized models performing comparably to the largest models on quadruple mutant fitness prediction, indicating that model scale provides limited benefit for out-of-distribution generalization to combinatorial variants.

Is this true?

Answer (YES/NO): YES